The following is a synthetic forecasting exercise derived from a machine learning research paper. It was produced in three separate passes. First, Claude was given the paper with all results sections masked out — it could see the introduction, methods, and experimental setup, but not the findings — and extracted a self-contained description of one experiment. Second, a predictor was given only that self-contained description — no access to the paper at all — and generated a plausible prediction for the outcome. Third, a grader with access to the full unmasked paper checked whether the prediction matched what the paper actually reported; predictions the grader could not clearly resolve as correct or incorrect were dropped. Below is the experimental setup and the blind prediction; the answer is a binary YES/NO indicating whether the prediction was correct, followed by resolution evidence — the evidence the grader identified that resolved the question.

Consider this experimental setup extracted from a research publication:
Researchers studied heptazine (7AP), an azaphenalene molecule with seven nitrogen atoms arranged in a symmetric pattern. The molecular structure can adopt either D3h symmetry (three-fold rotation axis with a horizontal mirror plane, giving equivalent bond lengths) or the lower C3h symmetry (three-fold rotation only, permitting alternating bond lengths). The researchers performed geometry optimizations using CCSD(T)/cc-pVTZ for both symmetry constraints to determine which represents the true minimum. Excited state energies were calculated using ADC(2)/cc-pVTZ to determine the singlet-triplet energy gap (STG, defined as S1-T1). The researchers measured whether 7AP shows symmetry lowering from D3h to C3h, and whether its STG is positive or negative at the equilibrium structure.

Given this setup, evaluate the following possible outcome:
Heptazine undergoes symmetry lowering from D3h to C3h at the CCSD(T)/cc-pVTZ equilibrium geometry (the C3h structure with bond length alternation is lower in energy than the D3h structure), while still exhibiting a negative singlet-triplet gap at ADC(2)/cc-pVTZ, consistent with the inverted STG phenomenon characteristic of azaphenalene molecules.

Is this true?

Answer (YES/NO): NO